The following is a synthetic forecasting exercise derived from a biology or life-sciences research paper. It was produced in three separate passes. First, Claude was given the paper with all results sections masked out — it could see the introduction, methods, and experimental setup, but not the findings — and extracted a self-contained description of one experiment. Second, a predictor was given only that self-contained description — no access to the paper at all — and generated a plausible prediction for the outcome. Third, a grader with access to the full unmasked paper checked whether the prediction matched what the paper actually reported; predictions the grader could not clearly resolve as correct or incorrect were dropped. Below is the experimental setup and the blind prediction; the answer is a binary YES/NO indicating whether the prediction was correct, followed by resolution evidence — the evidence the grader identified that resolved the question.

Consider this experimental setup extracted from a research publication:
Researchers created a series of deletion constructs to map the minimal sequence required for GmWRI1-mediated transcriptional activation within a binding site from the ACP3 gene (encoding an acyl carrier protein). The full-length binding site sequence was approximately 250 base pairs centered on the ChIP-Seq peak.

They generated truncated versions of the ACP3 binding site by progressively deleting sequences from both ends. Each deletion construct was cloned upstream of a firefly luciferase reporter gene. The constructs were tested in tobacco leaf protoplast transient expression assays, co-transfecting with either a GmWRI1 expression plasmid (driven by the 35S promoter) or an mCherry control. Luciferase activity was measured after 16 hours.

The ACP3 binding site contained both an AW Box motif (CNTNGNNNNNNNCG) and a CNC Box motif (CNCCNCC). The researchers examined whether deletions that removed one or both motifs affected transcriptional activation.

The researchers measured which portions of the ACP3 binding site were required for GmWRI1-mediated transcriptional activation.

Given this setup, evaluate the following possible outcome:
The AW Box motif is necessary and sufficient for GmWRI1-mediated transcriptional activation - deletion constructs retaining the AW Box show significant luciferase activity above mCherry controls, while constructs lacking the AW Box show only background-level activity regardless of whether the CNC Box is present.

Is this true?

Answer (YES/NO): NO